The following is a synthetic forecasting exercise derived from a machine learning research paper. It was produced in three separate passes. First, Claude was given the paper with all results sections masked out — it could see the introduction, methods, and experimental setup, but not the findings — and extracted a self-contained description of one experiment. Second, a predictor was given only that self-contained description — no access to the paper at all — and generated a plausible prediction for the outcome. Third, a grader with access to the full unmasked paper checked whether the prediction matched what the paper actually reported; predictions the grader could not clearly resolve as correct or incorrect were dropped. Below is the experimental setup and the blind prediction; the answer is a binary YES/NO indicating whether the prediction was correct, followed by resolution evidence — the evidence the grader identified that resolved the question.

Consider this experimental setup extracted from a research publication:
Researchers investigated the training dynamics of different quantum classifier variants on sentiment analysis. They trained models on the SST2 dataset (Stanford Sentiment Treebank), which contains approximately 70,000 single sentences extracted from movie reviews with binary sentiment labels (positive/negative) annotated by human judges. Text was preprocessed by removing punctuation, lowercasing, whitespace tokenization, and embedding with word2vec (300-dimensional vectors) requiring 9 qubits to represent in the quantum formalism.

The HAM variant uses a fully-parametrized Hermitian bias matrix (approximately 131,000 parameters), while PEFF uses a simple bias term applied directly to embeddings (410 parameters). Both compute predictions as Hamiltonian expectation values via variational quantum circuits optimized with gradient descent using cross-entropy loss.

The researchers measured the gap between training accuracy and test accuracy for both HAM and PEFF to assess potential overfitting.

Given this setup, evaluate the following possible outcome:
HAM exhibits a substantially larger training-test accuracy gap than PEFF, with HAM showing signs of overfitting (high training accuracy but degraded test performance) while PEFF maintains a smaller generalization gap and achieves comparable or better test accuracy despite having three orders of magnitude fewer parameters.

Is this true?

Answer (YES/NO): NO